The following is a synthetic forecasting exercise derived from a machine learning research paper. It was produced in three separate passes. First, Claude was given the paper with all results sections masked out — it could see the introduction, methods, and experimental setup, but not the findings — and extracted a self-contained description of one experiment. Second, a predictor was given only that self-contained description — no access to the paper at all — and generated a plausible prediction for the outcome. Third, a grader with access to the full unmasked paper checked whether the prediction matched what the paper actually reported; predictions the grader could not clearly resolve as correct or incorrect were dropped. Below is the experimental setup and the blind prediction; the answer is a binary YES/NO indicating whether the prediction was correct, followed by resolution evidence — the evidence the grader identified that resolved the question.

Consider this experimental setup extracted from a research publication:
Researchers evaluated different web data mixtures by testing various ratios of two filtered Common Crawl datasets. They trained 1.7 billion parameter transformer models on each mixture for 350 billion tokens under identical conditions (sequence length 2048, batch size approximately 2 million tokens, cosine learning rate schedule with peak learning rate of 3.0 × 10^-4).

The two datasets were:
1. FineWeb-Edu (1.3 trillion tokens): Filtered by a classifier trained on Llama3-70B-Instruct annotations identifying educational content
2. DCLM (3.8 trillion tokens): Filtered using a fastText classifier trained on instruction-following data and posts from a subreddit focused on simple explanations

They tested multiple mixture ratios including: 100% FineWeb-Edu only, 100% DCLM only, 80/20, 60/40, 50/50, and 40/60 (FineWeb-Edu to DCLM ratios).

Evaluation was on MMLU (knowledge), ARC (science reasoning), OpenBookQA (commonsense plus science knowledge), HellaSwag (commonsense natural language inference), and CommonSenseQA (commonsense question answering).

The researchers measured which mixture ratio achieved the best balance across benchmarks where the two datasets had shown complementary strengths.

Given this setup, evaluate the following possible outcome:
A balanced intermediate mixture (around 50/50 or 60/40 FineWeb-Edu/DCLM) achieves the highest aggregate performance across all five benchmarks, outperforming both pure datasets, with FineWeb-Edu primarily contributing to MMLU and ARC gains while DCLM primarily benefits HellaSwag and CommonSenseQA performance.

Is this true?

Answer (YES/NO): NO